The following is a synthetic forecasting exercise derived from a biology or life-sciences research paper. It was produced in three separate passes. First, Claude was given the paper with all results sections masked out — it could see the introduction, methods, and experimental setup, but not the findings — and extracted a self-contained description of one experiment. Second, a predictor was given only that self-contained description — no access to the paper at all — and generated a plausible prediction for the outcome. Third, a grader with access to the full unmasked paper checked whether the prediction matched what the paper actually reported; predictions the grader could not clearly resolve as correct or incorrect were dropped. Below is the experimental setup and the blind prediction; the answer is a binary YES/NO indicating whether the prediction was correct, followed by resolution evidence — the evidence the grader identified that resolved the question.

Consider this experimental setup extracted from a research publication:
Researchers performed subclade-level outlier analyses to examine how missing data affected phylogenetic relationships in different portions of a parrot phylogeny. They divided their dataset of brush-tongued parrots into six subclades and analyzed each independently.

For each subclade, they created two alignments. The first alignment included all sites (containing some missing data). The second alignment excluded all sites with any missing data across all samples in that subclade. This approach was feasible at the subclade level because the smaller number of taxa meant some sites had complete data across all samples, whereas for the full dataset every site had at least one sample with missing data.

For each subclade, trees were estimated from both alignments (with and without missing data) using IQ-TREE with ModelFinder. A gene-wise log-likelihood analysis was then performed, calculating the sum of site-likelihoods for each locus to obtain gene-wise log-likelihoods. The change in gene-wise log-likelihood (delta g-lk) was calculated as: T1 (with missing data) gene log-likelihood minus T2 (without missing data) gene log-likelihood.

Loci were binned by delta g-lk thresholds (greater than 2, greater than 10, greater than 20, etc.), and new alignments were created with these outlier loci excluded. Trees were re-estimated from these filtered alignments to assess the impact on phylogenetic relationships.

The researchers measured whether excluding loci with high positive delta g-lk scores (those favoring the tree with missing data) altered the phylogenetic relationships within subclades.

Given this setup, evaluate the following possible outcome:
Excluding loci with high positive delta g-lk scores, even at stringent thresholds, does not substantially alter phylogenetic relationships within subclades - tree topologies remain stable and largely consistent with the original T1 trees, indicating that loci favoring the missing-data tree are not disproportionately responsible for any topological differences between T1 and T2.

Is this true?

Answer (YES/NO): NO